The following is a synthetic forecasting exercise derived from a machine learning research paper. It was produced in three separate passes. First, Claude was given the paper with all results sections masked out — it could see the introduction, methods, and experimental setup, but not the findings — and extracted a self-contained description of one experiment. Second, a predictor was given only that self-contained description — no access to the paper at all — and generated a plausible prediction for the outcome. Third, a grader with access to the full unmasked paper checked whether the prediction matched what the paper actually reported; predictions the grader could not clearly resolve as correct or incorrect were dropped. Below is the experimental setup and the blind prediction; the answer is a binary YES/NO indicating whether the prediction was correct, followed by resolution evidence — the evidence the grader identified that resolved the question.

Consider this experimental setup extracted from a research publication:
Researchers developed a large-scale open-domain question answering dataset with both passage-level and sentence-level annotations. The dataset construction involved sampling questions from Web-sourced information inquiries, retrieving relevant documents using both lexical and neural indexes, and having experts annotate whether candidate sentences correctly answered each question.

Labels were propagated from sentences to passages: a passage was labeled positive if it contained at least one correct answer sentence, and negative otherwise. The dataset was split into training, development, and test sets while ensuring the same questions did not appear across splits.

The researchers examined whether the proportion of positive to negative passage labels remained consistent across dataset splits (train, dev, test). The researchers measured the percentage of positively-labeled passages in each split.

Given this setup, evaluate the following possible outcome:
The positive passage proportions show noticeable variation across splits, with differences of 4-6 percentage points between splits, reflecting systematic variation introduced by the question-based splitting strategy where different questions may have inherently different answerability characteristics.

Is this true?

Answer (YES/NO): NO